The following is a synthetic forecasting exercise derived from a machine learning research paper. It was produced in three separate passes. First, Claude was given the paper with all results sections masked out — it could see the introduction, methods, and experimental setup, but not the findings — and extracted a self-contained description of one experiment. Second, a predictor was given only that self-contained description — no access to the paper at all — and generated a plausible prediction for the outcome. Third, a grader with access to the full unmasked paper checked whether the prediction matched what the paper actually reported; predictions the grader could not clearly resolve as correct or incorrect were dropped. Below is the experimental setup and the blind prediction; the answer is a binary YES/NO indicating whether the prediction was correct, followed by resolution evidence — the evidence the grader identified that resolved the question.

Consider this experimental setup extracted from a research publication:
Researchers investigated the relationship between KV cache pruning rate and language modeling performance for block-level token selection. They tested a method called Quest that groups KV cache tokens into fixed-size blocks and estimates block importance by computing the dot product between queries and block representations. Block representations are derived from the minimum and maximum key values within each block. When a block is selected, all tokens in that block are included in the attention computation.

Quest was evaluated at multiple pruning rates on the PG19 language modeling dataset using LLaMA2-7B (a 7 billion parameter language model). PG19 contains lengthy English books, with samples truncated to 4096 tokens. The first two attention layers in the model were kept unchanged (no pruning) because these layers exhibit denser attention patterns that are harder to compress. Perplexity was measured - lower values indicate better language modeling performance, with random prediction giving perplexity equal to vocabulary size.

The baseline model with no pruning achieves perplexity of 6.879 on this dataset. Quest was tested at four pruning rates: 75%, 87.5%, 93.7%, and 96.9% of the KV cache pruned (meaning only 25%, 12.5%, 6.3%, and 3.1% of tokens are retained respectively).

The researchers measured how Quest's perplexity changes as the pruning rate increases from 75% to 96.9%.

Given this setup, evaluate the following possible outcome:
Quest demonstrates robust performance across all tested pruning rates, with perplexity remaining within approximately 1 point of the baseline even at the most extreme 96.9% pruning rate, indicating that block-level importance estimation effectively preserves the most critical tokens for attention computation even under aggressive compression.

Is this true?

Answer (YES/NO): NO